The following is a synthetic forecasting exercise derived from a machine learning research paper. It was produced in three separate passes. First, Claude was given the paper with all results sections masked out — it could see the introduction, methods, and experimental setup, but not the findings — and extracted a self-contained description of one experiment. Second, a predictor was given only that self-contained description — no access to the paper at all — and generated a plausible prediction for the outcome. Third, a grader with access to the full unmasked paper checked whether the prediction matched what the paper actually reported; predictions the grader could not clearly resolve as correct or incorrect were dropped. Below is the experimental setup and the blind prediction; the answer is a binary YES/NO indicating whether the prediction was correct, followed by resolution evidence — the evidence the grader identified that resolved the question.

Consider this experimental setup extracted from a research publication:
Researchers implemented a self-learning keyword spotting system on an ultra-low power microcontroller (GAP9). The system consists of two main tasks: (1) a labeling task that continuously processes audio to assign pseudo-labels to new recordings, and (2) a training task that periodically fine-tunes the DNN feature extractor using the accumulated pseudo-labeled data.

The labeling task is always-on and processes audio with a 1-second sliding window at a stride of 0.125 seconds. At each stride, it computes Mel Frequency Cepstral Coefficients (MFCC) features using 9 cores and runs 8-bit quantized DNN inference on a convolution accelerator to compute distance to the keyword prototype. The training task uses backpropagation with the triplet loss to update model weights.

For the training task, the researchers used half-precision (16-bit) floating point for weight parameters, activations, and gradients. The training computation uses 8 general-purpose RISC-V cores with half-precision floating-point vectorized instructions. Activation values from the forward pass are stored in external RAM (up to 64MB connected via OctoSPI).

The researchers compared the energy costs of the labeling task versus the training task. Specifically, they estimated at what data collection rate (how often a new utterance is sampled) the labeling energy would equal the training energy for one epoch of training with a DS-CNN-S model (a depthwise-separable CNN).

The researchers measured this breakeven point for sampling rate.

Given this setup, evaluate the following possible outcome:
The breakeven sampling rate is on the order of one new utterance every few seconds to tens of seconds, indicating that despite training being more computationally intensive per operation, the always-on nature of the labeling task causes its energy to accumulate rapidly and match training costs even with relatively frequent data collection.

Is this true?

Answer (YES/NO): NO